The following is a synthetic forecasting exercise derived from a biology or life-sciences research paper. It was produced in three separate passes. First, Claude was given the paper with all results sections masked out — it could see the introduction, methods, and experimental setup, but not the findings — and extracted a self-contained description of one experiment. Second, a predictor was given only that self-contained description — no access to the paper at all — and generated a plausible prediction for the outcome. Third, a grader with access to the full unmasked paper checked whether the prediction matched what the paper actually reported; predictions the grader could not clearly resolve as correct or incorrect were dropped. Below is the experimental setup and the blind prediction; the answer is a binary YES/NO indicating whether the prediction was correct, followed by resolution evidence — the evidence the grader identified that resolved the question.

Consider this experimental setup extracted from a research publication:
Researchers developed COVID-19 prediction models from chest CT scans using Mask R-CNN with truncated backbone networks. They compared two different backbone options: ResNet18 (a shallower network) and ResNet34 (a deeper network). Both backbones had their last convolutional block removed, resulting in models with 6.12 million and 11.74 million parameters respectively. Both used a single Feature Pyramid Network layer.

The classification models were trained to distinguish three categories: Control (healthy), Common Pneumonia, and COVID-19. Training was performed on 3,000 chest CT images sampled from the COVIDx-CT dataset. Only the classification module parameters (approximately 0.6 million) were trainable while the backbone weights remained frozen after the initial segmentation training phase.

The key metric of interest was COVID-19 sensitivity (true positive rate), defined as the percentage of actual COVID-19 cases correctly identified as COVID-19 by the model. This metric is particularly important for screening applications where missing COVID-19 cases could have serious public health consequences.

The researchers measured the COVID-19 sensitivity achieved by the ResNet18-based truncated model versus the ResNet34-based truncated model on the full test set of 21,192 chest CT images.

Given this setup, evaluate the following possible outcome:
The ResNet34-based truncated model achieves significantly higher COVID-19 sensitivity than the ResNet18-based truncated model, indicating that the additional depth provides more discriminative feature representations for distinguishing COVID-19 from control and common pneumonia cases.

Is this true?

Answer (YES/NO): NO